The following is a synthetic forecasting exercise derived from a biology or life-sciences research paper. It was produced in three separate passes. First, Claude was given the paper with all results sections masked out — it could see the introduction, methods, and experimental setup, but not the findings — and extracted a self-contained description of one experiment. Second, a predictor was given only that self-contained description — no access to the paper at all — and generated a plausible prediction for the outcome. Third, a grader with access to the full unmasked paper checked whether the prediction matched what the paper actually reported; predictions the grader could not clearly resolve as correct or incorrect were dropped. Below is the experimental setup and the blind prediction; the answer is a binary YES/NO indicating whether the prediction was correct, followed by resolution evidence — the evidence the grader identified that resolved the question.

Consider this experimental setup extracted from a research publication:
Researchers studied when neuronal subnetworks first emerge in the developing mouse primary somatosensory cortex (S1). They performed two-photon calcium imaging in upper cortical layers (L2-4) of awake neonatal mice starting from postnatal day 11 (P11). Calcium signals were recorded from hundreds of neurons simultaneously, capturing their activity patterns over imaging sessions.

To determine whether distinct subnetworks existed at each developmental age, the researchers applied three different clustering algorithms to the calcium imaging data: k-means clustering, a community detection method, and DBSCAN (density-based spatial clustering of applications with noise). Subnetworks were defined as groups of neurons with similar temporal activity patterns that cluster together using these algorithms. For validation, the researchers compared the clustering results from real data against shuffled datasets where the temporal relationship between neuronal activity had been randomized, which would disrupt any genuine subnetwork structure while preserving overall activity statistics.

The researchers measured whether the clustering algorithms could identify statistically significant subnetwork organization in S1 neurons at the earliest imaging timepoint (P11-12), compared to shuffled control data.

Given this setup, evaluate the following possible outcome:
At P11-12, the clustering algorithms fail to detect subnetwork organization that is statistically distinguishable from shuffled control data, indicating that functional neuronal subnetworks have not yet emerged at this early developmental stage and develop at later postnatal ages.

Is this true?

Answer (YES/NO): NO